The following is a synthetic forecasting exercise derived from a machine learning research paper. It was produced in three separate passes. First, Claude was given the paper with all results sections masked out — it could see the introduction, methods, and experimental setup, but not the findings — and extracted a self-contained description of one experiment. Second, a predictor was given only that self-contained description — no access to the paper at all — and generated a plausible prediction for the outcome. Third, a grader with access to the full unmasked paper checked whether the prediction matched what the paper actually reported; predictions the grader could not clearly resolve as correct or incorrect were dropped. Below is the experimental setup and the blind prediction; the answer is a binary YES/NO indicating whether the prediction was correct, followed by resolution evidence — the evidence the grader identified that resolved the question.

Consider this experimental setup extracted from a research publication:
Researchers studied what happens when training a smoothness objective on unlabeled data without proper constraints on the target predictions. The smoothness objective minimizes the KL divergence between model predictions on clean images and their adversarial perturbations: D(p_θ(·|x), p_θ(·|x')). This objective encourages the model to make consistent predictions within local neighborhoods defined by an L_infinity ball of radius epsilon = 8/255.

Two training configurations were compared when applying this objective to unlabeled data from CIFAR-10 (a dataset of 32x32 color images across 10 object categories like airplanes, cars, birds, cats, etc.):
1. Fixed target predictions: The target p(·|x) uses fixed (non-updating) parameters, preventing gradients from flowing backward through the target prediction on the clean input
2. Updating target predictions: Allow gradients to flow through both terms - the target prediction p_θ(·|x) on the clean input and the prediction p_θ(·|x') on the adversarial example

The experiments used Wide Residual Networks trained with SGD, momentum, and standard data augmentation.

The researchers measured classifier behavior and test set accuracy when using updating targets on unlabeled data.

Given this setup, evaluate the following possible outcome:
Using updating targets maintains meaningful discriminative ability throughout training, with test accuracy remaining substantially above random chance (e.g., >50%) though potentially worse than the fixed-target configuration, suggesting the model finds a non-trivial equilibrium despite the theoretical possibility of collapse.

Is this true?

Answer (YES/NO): NO